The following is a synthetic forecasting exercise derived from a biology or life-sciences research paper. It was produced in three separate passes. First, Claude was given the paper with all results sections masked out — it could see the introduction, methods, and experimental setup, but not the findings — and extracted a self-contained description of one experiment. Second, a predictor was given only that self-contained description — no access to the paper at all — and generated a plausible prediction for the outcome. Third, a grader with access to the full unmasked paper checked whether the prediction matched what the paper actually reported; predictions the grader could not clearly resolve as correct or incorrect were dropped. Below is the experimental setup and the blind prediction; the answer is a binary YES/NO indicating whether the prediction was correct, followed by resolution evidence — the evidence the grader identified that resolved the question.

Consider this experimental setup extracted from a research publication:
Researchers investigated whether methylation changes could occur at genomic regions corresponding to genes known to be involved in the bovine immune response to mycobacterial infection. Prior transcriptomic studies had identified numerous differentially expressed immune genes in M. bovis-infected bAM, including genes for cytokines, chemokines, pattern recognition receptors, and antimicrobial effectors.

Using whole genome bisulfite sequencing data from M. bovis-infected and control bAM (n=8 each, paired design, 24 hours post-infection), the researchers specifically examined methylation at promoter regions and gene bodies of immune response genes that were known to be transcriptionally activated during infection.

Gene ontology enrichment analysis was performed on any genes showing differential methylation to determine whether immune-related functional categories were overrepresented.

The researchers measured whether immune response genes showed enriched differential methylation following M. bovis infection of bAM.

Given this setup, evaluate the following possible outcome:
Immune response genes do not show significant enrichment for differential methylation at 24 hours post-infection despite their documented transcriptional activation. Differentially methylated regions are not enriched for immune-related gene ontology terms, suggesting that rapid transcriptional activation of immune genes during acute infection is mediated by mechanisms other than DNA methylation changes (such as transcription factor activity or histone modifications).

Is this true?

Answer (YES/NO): YES